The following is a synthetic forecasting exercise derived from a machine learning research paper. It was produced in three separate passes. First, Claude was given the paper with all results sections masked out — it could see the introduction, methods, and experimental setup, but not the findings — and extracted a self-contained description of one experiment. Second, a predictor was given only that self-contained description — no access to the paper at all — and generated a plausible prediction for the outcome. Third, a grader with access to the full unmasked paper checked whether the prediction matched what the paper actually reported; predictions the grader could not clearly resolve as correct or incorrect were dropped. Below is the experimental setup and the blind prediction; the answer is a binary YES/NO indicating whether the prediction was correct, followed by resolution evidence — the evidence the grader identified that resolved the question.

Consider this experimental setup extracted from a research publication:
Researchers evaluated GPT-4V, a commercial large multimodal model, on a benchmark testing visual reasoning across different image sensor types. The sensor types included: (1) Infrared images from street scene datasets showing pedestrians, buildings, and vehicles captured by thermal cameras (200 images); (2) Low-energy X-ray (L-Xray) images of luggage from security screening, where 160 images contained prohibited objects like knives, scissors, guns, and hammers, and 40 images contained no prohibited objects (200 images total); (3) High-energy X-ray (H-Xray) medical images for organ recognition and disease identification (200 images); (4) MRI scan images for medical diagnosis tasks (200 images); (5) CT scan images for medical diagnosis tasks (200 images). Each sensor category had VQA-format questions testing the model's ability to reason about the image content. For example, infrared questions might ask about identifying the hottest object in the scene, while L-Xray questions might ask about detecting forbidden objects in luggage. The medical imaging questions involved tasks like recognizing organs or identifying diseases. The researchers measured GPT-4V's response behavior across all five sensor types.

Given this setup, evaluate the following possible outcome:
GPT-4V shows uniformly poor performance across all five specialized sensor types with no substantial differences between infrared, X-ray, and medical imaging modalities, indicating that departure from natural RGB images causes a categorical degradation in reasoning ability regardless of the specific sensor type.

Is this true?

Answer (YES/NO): NO